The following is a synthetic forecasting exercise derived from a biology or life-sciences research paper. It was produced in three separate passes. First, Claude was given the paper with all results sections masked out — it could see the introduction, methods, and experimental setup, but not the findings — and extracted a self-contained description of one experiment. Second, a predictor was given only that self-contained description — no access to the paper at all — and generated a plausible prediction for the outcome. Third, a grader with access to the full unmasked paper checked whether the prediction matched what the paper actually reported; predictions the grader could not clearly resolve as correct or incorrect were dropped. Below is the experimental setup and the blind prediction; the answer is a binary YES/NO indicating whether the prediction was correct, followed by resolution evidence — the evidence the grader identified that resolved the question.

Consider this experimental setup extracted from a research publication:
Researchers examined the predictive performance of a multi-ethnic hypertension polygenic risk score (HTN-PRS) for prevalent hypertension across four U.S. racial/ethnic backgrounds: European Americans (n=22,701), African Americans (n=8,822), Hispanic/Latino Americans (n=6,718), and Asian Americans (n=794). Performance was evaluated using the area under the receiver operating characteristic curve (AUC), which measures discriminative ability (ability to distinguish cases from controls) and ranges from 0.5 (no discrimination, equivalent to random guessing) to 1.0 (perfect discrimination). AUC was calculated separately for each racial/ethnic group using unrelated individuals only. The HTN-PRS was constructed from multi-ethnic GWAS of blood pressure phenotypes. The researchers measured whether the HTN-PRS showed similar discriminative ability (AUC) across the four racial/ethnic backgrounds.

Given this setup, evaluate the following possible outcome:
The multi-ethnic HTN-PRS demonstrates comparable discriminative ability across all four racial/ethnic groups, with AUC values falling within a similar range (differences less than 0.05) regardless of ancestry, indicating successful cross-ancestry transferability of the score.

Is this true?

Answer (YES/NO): NO